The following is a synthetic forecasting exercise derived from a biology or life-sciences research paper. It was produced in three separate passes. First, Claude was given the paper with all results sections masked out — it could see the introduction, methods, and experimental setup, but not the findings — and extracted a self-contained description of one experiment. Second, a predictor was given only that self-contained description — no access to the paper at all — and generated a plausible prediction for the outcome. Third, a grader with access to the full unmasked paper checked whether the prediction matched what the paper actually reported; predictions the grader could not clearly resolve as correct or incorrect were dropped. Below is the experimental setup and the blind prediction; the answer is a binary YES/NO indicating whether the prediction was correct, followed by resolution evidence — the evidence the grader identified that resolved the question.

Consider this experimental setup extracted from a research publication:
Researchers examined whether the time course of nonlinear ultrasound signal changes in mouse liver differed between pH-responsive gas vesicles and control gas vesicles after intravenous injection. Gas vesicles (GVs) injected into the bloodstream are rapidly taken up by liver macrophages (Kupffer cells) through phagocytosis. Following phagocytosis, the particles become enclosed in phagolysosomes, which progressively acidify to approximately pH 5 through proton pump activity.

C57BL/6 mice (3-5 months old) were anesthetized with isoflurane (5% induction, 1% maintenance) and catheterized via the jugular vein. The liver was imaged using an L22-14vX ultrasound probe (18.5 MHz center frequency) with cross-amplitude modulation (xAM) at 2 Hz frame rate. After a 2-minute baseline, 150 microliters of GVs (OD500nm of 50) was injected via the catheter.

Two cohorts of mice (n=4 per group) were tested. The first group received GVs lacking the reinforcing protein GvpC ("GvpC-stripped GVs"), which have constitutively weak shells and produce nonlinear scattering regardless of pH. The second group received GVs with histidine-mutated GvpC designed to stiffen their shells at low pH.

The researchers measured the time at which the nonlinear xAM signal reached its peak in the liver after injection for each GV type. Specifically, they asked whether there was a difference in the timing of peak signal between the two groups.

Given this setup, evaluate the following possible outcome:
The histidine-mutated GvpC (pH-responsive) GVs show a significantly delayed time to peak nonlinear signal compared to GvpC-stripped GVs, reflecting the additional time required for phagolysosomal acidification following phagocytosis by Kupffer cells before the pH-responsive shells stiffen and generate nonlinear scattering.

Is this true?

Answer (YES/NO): NO